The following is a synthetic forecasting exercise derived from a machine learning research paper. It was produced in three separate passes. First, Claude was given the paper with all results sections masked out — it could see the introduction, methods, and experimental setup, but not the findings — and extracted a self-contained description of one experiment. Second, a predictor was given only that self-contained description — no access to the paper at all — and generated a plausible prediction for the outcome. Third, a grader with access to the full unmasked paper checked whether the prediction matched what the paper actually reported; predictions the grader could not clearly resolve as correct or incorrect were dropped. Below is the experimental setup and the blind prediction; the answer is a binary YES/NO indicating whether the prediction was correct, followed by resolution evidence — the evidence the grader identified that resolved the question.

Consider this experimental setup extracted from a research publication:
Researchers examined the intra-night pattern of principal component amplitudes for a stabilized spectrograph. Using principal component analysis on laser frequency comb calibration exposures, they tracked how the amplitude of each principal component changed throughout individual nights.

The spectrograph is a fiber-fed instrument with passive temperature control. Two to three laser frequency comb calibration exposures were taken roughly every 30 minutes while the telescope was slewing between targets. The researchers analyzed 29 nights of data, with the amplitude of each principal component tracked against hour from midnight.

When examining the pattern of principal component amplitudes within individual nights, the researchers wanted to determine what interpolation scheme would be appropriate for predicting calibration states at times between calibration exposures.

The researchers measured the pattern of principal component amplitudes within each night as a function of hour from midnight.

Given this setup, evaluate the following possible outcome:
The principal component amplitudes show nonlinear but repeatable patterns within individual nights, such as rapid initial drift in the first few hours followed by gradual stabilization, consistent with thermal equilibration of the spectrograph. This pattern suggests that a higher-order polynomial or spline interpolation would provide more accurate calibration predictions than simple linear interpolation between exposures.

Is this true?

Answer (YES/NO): NO